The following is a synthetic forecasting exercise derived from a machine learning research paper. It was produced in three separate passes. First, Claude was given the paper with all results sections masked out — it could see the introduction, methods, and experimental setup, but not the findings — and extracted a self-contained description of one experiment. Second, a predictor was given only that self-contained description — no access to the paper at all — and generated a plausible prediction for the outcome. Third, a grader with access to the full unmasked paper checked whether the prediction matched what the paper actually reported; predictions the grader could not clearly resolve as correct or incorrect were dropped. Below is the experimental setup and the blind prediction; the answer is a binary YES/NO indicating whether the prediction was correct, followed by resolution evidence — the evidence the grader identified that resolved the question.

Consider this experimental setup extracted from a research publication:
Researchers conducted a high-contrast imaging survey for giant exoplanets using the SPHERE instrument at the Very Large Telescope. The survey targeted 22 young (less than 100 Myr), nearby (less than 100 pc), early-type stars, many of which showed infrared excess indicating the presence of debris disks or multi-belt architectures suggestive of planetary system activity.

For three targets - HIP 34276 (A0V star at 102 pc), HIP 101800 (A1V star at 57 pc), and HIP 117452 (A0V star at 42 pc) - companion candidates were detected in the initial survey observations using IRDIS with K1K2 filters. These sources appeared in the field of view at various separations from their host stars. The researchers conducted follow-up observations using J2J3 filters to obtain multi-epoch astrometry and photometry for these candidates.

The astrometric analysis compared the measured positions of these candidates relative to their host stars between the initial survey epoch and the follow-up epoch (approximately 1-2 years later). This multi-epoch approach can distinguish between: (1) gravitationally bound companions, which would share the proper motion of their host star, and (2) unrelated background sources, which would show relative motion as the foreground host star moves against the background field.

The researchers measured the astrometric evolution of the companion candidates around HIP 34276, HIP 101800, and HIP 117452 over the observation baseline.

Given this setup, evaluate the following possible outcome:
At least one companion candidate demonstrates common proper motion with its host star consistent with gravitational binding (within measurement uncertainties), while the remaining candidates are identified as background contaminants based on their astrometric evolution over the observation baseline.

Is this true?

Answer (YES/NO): YES